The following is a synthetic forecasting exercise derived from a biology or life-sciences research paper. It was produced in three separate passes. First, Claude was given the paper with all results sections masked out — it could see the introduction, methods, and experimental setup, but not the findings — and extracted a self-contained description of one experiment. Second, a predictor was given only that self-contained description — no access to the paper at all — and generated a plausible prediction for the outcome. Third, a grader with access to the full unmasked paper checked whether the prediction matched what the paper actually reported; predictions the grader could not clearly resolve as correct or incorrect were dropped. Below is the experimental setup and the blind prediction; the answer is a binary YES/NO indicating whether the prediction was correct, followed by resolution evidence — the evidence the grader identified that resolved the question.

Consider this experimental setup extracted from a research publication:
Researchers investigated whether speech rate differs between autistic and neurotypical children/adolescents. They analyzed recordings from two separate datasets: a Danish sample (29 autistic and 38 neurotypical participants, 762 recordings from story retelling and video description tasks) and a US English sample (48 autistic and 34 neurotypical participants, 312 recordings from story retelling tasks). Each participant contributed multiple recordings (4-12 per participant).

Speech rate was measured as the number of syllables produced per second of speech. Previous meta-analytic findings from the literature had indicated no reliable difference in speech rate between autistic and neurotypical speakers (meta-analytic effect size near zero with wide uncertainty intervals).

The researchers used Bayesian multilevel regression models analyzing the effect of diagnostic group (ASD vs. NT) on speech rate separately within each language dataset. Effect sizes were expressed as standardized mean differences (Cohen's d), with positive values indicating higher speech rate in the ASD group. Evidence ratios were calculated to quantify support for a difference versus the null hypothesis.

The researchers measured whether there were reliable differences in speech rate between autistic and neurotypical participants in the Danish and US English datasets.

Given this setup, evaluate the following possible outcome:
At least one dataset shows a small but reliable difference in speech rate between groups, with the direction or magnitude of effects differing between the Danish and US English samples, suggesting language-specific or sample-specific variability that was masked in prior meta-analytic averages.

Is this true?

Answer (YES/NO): YES